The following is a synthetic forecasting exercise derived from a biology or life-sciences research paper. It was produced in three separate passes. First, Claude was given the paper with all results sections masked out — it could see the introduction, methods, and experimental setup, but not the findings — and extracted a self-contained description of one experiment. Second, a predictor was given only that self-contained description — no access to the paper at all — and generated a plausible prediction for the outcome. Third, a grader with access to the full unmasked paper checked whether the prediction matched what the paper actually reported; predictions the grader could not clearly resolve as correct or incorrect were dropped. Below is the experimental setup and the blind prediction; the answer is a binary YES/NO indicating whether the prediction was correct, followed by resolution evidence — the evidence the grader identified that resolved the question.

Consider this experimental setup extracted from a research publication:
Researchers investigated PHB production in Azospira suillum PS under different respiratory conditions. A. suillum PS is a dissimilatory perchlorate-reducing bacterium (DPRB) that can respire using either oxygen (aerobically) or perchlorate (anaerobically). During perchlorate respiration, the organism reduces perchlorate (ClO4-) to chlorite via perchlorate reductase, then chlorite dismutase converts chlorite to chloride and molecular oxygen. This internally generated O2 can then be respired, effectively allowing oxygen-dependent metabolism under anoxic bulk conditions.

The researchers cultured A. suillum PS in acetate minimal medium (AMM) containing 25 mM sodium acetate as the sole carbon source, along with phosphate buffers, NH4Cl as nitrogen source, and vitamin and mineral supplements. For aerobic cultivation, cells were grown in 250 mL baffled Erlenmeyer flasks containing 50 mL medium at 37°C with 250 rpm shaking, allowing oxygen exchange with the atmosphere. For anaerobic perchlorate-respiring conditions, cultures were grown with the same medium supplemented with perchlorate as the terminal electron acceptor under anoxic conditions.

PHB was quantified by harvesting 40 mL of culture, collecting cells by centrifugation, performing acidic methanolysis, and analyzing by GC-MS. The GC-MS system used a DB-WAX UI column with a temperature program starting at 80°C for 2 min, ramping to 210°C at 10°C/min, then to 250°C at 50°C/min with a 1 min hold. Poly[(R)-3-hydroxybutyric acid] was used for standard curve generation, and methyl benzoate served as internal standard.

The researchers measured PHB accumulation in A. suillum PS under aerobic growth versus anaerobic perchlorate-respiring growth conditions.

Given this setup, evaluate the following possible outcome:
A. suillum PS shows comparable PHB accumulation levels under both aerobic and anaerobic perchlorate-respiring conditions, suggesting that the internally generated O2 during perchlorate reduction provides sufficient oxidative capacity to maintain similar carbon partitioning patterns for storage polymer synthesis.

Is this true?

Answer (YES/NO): NO